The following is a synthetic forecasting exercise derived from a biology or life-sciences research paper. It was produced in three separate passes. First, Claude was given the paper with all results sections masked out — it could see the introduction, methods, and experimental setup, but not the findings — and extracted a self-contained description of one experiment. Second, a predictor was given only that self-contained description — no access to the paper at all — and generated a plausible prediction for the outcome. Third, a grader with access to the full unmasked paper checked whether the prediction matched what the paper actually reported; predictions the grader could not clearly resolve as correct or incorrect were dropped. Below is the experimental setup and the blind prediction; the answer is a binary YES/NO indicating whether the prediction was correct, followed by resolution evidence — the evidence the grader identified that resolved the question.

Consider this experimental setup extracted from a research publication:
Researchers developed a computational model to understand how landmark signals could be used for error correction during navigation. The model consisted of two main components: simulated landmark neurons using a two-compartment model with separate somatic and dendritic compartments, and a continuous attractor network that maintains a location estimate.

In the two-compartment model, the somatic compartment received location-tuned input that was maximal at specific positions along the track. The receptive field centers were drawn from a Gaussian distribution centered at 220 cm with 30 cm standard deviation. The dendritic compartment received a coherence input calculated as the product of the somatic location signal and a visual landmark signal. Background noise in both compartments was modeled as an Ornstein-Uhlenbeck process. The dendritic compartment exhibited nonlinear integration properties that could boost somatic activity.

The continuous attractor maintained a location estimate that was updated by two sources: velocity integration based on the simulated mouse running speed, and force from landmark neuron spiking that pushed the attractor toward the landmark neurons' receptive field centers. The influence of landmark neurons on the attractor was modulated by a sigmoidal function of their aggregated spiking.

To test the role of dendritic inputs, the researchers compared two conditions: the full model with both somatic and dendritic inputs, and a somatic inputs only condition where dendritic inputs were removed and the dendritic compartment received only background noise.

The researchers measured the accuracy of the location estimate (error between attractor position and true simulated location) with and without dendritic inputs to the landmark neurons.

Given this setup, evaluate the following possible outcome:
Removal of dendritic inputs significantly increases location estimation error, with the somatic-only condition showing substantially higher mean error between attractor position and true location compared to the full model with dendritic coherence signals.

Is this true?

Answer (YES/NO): YES